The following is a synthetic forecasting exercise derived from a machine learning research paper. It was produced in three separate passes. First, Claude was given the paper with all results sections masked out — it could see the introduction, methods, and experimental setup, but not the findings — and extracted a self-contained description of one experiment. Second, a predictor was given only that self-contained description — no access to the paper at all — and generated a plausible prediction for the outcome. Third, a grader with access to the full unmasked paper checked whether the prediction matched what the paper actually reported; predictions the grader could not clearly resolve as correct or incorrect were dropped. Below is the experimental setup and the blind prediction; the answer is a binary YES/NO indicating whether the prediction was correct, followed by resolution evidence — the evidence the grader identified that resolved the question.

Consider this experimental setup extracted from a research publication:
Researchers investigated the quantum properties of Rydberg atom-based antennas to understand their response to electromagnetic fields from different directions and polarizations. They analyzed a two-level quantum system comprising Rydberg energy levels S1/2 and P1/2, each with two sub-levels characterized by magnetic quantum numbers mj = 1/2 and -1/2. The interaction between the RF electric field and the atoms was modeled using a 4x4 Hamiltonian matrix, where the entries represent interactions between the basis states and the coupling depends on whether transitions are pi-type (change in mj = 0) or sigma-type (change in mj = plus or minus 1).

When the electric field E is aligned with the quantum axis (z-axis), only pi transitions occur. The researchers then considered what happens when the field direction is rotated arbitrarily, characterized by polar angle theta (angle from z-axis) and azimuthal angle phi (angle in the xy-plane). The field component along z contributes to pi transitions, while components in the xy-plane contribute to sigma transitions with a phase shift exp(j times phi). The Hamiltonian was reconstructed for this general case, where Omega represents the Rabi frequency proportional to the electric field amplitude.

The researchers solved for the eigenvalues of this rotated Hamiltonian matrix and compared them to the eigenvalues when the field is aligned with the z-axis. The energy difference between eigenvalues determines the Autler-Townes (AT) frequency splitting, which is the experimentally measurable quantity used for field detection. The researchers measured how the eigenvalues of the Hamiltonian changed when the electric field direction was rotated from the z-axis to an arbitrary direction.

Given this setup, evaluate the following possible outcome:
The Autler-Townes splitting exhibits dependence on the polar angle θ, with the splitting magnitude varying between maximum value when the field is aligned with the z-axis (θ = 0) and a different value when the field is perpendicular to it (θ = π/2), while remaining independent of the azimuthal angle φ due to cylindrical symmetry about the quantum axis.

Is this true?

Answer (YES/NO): NO